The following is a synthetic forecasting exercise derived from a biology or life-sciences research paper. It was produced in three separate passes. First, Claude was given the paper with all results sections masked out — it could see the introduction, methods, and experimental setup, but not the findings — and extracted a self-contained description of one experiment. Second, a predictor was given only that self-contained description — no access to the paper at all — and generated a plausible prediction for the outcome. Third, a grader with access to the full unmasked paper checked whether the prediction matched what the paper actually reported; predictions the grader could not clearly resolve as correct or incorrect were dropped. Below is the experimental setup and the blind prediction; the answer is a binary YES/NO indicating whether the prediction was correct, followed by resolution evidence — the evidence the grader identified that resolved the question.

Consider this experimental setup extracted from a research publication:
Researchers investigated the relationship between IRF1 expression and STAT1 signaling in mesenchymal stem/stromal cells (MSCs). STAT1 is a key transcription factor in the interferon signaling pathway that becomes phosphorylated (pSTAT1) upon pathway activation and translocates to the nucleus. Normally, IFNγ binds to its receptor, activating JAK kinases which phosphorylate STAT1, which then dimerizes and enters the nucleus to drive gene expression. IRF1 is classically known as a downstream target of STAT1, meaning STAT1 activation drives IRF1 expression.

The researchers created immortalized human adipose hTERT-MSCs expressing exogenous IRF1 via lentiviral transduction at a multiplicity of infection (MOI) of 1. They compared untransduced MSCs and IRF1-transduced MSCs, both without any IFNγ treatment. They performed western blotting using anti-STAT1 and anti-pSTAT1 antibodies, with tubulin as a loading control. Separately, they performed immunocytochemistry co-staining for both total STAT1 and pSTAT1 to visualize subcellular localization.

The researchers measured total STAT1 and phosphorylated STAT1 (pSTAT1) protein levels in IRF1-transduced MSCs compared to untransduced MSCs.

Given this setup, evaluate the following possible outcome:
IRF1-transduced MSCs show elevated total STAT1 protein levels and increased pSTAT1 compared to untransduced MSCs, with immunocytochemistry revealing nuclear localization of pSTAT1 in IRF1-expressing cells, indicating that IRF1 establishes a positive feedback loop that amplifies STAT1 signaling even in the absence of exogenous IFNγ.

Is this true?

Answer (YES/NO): NO